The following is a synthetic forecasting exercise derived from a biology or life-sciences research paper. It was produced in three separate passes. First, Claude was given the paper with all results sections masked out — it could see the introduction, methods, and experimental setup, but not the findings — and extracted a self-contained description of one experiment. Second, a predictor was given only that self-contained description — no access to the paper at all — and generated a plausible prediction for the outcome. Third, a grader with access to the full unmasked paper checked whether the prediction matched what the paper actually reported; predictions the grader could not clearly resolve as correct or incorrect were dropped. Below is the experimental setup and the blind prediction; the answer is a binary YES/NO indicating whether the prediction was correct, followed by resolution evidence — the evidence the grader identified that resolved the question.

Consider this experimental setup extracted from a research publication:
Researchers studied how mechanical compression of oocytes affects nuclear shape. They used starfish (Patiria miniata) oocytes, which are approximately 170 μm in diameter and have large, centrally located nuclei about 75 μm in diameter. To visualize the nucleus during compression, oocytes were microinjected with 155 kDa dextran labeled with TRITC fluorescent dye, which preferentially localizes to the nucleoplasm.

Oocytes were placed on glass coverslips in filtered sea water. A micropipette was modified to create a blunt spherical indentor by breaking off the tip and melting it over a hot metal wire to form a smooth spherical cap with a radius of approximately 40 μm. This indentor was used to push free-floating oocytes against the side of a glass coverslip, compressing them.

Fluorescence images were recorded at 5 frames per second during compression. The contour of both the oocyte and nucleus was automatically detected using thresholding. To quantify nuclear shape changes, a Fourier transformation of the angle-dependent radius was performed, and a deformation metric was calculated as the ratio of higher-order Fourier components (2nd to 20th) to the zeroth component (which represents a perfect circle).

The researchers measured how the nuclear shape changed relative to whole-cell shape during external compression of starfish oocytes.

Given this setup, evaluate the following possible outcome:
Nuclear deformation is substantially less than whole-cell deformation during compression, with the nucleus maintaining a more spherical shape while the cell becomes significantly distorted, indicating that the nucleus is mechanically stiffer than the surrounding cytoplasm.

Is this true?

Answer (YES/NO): NO